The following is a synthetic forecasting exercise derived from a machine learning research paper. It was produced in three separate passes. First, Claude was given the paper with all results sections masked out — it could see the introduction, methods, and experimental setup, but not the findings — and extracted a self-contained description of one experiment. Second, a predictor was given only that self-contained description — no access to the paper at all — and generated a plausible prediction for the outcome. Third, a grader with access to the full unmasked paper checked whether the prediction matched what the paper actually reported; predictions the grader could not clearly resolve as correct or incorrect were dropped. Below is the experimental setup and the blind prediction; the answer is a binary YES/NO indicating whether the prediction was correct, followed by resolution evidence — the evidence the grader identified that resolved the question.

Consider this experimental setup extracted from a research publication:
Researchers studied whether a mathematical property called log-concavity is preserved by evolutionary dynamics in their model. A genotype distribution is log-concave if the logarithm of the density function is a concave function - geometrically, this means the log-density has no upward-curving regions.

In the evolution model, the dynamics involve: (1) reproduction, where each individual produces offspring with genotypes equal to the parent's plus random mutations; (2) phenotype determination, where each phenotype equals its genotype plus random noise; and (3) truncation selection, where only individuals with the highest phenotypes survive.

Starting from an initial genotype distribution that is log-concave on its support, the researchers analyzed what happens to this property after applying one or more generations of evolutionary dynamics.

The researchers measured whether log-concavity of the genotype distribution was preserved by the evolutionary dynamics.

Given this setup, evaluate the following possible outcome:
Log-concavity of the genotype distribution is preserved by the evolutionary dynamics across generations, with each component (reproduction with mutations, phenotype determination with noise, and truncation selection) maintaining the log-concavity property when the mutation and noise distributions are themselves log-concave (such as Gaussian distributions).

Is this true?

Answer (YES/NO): YES